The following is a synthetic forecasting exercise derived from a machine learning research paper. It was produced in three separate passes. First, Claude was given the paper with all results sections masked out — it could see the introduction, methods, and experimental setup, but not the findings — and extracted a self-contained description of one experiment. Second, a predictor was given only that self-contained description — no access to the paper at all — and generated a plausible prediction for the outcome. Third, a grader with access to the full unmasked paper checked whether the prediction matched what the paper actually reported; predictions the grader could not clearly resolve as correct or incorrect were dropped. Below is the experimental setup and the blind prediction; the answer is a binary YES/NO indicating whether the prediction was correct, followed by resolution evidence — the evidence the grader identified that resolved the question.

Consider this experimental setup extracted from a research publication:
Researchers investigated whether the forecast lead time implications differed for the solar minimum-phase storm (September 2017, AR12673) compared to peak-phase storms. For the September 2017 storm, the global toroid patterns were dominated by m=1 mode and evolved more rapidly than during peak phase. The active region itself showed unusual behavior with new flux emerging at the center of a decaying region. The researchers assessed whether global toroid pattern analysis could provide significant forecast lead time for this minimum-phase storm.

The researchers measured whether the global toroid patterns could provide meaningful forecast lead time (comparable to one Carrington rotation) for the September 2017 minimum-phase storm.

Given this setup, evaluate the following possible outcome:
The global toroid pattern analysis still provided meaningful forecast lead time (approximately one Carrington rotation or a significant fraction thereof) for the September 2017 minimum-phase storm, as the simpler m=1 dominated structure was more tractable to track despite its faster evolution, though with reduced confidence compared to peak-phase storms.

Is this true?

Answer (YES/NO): NO